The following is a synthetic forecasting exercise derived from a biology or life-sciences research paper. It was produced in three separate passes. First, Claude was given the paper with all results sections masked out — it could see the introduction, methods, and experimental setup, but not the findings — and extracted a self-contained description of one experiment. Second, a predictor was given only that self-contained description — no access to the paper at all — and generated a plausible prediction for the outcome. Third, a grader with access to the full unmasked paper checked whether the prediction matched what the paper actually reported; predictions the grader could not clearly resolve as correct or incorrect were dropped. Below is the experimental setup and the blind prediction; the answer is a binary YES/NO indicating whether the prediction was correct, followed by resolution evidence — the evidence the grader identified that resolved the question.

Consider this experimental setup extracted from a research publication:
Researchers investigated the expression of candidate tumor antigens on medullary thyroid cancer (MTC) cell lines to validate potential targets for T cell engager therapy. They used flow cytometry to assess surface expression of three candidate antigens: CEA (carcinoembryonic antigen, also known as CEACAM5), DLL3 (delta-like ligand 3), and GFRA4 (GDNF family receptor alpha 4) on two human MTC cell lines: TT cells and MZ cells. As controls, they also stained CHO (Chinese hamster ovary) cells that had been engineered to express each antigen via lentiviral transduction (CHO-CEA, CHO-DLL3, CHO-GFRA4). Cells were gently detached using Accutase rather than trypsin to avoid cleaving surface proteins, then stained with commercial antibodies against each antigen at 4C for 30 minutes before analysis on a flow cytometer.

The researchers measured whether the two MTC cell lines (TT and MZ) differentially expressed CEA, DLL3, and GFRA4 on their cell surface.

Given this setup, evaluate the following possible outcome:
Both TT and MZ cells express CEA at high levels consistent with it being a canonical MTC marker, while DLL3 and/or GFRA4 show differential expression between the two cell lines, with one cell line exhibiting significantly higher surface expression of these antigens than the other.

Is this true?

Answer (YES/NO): NO